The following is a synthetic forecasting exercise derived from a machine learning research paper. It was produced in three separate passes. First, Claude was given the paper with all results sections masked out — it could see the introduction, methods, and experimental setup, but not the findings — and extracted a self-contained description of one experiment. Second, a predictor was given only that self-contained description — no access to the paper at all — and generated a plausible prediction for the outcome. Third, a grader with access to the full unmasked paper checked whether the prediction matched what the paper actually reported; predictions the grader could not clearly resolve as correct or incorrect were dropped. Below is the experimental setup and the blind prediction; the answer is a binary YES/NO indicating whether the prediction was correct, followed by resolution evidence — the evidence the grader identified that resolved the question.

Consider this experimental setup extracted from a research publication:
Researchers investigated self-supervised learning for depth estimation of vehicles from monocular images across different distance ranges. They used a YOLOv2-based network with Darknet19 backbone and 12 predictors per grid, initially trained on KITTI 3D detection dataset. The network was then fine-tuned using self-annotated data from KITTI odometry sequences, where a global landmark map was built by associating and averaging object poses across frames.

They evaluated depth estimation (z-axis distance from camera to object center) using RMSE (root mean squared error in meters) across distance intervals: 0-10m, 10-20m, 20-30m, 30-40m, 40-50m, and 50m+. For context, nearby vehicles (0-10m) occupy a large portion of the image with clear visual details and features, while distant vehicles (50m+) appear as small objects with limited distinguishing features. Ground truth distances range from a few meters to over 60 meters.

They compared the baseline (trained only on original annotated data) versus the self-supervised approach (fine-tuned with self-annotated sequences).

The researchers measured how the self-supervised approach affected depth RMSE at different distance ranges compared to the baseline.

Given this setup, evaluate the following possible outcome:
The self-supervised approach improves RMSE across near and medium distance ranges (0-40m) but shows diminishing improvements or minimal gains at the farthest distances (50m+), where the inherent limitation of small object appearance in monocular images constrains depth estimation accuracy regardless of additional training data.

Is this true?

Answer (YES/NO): NO